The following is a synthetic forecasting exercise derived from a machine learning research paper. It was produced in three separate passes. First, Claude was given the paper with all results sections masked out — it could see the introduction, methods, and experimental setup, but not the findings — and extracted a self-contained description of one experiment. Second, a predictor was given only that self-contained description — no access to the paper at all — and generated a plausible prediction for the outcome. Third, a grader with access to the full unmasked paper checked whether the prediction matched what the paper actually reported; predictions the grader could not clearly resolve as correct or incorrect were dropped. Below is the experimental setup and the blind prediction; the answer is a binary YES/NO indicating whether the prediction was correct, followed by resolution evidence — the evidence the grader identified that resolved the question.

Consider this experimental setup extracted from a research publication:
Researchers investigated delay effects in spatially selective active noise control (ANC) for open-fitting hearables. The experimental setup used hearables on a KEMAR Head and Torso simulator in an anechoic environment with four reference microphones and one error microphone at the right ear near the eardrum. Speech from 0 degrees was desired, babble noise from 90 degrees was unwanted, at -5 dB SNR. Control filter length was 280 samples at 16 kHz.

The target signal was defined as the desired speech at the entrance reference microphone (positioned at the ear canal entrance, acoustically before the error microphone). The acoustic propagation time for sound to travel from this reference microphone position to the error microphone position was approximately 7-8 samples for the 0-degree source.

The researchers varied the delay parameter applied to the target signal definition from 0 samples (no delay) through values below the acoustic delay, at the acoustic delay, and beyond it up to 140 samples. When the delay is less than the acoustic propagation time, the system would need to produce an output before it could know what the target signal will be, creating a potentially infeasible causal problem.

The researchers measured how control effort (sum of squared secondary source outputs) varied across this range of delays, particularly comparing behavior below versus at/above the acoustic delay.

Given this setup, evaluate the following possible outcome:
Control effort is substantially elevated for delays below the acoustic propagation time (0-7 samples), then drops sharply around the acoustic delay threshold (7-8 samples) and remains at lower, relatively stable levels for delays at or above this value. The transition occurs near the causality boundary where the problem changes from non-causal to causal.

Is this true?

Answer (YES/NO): NO